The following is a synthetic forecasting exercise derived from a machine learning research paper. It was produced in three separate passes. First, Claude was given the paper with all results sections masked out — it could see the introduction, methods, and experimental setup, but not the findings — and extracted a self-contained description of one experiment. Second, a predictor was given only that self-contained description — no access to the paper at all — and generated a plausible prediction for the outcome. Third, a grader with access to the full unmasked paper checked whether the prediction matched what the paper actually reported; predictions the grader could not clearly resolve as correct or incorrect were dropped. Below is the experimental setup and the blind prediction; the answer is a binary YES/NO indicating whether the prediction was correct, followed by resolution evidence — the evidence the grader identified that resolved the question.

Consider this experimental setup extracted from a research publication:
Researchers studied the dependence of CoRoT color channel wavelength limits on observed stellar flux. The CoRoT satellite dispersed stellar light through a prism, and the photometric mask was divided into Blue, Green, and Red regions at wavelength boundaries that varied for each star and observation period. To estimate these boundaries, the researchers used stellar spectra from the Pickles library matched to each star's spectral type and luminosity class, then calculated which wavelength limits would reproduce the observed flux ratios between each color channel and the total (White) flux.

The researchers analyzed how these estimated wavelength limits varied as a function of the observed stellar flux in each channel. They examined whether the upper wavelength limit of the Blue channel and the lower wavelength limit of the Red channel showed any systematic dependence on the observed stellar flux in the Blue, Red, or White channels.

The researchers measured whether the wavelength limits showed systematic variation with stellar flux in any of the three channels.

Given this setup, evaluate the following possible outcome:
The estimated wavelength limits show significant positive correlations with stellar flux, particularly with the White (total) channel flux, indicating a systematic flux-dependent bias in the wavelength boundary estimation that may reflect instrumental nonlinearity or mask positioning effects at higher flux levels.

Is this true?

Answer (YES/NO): NO